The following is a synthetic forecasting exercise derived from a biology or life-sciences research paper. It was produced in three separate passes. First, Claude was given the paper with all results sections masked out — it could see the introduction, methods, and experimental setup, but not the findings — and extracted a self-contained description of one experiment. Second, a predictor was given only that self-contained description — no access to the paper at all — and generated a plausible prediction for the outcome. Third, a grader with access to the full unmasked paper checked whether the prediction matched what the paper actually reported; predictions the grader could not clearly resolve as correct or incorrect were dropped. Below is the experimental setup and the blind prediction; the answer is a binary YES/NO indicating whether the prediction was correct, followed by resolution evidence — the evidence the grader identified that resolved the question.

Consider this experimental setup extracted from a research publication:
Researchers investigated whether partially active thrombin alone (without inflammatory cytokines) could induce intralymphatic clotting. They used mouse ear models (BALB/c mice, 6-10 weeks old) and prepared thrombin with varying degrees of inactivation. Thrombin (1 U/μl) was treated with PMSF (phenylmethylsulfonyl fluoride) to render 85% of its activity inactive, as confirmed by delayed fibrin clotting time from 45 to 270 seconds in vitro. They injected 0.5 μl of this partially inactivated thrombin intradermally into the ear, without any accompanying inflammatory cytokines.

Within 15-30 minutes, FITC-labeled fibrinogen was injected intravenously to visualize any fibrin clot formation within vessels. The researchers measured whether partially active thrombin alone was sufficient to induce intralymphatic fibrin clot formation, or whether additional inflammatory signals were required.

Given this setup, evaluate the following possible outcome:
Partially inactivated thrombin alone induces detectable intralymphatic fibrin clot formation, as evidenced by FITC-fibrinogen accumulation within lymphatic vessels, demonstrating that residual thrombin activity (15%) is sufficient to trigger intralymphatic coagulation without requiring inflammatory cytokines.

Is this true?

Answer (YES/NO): NO